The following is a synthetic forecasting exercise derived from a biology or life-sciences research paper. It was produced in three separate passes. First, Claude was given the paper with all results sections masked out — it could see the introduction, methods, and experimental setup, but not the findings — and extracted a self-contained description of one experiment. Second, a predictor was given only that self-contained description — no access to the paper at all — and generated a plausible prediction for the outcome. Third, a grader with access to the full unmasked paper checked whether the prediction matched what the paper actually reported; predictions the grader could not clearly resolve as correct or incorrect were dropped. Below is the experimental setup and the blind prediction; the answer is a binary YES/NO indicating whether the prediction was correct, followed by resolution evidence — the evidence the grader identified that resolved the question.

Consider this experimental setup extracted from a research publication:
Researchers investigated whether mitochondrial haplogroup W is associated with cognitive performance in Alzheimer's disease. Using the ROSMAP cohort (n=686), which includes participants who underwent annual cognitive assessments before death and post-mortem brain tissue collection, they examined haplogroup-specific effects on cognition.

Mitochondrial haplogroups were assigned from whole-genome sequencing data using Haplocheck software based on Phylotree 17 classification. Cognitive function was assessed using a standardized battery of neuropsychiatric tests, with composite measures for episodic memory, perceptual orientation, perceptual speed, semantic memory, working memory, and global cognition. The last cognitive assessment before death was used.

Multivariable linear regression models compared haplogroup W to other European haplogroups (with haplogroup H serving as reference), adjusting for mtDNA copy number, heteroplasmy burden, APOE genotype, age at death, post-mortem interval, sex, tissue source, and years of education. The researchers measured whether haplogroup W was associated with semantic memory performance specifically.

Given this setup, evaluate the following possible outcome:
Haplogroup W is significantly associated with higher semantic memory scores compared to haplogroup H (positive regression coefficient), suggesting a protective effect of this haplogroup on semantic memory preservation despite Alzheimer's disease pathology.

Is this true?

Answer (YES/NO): NO